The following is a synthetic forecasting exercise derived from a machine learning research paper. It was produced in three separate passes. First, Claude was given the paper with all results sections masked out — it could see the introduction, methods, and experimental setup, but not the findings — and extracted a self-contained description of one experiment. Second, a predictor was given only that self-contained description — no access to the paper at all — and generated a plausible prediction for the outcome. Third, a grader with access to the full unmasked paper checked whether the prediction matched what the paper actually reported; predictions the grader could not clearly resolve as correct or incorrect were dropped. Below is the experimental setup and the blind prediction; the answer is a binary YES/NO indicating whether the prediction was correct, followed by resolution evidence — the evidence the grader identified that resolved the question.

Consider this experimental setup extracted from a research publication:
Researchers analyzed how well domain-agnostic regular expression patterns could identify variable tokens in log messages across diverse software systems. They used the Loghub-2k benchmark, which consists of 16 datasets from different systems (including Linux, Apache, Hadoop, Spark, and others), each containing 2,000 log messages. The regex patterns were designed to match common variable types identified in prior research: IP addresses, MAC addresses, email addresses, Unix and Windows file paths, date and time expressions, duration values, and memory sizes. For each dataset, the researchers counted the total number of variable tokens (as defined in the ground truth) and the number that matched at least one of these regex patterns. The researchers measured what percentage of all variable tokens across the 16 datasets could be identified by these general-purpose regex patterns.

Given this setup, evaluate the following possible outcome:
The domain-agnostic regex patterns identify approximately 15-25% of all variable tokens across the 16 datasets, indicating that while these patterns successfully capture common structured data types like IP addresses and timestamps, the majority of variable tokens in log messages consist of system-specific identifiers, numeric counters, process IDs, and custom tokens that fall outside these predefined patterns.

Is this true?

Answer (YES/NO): NO